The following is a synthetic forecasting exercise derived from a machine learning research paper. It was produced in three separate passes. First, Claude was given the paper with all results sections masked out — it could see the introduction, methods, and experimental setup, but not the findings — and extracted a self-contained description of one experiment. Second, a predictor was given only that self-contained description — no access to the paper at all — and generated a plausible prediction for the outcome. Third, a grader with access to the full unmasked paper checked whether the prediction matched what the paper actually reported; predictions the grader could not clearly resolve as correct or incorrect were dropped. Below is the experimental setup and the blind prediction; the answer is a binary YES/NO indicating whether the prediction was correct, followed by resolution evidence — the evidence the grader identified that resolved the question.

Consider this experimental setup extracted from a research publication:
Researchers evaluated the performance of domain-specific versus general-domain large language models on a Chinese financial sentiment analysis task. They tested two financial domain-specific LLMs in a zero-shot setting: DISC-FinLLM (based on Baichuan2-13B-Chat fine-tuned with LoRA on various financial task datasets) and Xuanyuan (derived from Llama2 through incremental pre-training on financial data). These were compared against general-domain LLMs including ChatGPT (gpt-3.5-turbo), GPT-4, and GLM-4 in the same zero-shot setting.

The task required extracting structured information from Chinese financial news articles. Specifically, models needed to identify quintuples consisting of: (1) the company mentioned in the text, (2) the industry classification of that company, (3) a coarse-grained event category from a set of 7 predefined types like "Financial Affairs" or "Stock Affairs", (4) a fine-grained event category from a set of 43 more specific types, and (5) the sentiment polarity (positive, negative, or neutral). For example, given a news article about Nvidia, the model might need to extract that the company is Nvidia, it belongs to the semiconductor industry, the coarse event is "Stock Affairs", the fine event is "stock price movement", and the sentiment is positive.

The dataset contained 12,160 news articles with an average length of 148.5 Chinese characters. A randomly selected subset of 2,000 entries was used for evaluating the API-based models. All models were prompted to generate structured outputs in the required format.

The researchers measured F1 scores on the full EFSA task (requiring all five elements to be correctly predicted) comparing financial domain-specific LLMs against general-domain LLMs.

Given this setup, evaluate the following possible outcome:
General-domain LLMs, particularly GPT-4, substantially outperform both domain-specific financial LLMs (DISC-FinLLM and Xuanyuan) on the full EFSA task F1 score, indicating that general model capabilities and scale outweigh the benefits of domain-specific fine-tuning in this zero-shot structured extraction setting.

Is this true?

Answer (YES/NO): YES